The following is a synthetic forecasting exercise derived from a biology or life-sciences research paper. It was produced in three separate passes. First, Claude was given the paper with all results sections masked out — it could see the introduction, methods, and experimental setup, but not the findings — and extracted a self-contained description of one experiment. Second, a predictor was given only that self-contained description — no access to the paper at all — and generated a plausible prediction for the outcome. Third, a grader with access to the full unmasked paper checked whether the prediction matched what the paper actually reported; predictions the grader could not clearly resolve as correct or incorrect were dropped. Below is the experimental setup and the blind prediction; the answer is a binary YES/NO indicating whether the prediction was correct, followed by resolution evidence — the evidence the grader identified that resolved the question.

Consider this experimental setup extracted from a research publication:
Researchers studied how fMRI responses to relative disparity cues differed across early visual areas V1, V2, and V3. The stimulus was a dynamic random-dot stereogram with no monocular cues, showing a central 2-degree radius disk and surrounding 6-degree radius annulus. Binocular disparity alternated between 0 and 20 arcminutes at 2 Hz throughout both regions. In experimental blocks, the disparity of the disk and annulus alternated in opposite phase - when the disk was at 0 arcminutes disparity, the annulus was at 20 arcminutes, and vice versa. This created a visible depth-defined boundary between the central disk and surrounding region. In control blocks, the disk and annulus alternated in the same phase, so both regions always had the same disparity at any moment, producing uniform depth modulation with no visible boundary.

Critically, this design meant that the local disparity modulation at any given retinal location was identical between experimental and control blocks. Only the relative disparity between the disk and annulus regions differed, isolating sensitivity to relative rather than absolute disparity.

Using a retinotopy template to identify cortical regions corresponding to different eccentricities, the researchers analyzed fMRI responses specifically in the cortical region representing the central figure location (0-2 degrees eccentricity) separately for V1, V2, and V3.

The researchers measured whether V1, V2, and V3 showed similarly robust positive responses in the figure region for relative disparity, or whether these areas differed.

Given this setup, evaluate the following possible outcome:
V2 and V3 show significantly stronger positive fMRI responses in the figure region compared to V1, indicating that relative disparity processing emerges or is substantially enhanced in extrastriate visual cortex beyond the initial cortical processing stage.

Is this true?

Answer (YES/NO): NO